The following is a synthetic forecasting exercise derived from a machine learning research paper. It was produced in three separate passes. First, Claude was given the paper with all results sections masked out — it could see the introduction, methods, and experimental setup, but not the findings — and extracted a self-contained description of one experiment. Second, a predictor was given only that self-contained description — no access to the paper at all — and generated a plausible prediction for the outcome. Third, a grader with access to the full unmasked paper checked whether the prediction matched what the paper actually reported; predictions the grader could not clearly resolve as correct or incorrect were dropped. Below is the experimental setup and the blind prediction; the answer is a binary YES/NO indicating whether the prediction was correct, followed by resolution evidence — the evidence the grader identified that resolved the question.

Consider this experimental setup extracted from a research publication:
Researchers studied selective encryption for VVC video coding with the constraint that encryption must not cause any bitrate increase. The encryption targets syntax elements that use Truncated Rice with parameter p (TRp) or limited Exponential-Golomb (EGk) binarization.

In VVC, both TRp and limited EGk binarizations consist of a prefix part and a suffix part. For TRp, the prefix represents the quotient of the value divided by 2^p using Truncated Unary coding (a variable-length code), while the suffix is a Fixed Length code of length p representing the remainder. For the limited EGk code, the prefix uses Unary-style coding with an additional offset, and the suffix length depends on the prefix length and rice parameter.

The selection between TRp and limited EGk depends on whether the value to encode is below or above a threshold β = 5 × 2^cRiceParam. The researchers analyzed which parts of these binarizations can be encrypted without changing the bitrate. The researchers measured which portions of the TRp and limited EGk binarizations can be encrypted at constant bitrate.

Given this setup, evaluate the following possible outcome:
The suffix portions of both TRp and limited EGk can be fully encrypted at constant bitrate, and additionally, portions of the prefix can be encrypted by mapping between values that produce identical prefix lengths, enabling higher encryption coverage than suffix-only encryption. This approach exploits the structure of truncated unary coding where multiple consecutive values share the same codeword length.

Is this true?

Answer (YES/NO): NO